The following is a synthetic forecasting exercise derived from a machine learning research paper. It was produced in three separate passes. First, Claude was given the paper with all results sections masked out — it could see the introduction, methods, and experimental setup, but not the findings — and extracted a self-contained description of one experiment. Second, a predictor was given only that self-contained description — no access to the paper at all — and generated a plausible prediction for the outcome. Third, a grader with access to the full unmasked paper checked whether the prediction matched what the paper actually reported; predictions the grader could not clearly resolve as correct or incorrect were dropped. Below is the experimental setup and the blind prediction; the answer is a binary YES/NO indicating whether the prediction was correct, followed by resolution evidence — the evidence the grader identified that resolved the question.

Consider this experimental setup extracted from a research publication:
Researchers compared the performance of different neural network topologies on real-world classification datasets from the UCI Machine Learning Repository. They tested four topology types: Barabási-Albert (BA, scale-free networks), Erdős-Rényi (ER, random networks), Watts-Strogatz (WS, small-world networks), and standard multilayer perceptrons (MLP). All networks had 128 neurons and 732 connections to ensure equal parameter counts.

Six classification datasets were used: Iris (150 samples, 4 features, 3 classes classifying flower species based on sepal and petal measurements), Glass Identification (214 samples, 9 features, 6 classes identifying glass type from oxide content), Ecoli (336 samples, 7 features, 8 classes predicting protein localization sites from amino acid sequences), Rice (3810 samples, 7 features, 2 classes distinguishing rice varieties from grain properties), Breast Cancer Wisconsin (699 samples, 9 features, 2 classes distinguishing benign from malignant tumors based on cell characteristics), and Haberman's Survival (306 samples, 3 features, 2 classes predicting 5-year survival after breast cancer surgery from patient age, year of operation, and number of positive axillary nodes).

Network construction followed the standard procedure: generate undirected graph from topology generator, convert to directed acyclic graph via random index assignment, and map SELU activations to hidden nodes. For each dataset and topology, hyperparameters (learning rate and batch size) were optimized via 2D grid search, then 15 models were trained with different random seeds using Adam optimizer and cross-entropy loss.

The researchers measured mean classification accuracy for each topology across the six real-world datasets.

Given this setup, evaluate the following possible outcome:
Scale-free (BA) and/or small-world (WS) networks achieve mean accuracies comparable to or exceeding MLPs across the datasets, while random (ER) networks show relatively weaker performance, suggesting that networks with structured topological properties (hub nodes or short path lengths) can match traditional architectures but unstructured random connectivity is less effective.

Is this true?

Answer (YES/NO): NO